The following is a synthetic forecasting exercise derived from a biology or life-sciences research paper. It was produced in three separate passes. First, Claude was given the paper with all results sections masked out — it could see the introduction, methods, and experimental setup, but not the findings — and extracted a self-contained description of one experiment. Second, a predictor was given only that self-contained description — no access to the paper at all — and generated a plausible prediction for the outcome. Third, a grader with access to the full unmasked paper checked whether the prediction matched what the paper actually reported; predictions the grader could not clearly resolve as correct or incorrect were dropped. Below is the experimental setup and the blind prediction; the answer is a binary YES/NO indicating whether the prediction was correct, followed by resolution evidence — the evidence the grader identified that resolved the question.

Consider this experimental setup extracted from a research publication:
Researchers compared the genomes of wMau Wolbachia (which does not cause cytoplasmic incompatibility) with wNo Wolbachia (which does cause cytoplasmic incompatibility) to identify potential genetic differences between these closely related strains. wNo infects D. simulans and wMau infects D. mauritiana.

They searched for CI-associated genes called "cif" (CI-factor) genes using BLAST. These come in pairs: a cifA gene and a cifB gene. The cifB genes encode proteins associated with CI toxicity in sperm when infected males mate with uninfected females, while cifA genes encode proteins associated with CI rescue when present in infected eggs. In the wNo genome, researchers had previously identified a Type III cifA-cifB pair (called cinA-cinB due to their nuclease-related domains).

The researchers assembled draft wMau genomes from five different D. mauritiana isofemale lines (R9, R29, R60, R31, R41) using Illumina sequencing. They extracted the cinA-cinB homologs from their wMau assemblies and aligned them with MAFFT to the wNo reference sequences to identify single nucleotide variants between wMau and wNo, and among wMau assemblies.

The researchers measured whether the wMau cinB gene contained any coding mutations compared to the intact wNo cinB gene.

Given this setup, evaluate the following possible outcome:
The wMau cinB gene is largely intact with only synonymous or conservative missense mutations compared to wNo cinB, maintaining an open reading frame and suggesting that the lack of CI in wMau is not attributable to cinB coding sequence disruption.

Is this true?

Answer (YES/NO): NO